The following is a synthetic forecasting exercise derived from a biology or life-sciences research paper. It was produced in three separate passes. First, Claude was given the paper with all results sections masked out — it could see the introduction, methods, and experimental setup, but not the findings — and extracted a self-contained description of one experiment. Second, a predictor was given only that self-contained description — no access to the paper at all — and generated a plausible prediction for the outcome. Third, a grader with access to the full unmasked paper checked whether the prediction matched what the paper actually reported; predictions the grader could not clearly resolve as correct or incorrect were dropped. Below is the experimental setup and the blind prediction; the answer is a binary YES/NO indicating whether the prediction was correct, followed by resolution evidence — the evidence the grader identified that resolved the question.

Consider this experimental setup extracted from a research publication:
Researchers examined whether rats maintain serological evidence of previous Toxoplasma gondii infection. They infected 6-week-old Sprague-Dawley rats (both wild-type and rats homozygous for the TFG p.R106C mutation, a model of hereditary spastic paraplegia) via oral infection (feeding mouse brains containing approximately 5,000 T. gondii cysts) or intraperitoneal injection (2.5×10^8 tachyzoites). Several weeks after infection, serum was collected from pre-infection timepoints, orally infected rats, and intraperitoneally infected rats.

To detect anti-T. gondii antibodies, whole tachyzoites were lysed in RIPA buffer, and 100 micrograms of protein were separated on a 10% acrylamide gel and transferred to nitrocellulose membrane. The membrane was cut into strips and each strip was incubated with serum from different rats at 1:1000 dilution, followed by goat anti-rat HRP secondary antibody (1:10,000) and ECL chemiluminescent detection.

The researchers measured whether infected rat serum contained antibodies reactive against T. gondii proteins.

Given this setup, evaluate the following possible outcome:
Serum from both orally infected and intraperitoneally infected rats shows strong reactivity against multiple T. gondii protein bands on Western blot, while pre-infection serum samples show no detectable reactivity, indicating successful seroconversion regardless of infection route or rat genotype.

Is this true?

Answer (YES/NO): NO